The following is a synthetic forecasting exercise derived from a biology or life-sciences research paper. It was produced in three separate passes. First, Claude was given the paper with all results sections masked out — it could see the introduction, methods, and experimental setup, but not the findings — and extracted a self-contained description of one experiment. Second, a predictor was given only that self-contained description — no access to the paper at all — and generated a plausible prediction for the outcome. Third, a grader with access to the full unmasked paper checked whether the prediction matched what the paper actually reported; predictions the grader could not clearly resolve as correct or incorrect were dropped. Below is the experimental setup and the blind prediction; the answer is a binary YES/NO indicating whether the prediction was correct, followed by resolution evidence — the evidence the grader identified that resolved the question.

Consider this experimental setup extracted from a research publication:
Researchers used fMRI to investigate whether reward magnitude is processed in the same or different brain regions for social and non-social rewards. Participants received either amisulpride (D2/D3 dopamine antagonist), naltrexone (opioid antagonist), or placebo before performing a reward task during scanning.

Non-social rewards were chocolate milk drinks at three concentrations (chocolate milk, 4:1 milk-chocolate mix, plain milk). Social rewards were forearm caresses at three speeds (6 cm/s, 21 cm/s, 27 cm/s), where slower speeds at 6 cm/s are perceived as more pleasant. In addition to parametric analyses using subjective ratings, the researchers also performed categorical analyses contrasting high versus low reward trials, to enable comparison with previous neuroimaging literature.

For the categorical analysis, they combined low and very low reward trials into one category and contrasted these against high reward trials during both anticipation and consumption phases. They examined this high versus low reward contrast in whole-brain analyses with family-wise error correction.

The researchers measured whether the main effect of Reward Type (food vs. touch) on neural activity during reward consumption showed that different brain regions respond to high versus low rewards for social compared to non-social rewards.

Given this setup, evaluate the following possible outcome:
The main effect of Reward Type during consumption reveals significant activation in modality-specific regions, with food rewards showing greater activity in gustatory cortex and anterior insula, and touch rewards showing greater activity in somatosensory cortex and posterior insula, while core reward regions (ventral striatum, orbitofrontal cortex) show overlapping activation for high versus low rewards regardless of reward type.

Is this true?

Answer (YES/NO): NO